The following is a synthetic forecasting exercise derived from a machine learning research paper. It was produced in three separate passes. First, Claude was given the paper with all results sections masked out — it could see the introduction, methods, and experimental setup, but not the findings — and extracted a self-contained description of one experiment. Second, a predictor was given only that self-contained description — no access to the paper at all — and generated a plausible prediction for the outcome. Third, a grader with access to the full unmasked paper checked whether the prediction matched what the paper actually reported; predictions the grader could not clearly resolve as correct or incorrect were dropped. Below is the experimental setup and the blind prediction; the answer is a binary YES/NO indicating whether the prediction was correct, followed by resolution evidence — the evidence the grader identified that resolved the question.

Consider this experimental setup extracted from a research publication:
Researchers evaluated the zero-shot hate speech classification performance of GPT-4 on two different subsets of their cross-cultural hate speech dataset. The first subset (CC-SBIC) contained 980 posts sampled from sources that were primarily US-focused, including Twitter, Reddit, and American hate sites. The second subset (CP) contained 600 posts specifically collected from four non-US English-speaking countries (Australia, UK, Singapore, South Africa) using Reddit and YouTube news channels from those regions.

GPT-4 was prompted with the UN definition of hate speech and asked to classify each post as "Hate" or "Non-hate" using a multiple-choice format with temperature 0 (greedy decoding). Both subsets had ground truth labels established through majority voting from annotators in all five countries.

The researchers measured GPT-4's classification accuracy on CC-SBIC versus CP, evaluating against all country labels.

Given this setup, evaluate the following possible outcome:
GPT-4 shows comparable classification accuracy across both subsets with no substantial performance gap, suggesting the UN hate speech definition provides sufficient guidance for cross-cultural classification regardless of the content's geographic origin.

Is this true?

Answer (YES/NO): NO